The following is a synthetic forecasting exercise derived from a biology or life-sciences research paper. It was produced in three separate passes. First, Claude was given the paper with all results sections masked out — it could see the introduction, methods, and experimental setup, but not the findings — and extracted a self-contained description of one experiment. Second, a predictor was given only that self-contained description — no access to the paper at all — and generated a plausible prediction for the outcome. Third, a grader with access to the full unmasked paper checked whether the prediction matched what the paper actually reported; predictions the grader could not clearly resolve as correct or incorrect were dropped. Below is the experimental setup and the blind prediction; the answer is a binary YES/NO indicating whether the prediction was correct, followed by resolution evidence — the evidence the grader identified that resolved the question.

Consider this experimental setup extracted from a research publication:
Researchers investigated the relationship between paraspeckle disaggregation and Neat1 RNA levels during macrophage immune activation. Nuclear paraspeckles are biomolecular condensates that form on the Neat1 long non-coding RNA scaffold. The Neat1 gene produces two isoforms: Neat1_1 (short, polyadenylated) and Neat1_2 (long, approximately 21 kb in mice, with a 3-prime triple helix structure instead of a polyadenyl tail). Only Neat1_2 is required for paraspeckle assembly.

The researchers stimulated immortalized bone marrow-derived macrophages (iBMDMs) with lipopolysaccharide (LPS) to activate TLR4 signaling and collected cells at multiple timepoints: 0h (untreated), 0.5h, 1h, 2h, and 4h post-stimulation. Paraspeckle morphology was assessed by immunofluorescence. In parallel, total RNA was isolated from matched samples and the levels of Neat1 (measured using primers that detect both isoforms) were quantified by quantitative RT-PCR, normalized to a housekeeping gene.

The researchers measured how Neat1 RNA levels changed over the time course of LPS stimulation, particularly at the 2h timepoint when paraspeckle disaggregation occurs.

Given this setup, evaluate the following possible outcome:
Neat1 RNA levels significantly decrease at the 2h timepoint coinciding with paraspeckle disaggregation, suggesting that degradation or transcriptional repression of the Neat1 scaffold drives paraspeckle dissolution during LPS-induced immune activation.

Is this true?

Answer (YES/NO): YES